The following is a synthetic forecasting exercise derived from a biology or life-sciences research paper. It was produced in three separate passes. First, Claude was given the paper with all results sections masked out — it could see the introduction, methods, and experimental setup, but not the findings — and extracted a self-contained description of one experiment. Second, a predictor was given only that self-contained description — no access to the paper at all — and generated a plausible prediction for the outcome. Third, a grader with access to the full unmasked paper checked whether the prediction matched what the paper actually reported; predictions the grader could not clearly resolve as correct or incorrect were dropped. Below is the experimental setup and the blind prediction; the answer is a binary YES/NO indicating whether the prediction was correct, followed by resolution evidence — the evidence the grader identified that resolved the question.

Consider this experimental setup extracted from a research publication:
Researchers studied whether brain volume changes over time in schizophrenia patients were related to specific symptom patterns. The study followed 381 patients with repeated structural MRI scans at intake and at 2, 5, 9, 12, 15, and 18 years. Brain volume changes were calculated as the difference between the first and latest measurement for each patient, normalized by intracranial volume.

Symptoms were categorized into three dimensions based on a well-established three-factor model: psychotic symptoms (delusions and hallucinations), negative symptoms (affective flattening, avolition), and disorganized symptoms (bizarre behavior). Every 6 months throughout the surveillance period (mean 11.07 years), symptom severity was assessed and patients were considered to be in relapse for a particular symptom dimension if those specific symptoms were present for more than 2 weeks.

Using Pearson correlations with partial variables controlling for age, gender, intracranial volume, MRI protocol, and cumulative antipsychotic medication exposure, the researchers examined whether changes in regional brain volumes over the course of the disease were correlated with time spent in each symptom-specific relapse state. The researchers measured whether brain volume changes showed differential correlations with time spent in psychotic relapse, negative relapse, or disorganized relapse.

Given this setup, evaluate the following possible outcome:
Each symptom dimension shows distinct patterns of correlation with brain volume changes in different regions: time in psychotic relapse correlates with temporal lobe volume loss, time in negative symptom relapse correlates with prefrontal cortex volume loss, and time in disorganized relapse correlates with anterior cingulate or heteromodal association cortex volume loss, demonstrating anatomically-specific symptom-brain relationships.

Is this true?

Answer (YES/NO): NO